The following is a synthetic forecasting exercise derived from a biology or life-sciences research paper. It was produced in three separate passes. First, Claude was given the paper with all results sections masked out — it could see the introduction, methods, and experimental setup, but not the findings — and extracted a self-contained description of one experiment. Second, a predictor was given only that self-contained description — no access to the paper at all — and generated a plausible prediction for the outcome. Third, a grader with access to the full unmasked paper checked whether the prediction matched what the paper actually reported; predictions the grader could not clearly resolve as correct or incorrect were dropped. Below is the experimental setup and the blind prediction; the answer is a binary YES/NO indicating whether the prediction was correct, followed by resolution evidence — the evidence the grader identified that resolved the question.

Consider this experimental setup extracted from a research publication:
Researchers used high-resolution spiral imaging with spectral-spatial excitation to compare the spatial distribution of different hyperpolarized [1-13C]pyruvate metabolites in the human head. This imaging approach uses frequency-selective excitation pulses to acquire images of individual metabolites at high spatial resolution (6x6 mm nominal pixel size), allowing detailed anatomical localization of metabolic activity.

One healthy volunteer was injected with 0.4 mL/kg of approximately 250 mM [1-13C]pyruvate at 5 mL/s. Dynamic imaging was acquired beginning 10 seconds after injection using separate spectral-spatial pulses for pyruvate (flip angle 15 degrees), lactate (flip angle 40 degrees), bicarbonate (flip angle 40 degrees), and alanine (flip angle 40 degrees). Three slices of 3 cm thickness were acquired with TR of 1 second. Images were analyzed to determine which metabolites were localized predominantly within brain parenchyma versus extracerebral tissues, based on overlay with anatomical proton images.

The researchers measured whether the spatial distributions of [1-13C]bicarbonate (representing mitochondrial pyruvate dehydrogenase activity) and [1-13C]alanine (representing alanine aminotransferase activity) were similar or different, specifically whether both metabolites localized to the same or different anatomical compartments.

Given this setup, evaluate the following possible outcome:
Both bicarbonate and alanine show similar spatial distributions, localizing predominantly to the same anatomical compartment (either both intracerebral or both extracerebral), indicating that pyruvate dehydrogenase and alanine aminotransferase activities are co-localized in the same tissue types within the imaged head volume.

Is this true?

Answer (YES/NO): NO